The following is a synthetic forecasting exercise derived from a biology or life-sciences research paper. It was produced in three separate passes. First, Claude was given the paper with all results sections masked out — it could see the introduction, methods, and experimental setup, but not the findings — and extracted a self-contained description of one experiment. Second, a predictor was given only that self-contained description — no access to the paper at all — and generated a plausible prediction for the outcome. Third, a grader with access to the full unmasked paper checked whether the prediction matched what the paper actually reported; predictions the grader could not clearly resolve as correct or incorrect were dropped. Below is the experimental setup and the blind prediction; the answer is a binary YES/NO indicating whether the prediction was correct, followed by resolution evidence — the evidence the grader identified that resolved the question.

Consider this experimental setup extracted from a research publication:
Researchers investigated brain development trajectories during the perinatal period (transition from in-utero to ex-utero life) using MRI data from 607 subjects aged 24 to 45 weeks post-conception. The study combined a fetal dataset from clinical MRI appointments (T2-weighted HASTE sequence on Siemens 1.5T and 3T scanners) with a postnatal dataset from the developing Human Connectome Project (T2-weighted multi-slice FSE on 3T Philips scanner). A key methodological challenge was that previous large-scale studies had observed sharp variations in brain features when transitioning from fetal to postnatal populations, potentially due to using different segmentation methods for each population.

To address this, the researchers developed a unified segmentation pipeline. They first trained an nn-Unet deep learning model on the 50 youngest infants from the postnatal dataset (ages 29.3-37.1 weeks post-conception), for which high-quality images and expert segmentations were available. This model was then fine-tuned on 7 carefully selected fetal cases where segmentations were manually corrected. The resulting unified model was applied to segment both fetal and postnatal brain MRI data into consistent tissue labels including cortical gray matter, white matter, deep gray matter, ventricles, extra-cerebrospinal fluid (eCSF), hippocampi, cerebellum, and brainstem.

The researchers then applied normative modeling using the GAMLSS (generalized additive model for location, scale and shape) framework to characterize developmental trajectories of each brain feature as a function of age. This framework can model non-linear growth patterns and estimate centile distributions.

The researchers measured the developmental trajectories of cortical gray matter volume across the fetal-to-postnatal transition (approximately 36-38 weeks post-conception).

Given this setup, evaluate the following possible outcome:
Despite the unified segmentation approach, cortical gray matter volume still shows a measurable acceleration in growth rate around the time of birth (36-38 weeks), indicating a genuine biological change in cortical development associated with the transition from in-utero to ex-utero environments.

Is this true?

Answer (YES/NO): NO